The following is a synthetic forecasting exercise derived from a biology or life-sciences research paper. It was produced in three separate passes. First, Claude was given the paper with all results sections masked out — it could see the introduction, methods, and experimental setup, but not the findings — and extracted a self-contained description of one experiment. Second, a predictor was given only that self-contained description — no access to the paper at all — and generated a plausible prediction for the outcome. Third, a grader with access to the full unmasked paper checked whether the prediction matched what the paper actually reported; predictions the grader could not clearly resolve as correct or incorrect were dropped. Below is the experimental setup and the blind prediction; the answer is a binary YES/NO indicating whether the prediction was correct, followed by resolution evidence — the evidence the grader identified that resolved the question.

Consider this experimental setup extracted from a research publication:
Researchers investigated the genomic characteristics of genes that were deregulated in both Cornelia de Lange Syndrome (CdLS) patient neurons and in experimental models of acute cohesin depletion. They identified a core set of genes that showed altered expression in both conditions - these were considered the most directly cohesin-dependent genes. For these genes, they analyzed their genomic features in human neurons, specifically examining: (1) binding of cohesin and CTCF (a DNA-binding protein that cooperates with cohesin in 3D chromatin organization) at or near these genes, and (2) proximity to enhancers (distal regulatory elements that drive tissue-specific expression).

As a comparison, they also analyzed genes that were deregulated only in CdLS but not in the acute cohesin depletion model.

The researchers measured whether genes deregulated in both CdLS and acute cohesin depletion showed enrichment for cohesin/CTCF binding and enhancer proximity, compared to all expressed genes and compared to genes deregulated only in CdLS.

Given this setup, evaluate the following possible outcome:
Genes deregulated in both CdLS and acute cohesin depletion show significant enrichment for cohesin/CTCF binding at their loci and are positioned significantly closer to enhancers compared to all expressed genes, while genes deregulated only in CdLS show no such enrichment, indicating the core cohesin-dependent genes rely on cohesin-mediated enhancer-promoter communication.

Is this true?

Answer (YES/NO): NO